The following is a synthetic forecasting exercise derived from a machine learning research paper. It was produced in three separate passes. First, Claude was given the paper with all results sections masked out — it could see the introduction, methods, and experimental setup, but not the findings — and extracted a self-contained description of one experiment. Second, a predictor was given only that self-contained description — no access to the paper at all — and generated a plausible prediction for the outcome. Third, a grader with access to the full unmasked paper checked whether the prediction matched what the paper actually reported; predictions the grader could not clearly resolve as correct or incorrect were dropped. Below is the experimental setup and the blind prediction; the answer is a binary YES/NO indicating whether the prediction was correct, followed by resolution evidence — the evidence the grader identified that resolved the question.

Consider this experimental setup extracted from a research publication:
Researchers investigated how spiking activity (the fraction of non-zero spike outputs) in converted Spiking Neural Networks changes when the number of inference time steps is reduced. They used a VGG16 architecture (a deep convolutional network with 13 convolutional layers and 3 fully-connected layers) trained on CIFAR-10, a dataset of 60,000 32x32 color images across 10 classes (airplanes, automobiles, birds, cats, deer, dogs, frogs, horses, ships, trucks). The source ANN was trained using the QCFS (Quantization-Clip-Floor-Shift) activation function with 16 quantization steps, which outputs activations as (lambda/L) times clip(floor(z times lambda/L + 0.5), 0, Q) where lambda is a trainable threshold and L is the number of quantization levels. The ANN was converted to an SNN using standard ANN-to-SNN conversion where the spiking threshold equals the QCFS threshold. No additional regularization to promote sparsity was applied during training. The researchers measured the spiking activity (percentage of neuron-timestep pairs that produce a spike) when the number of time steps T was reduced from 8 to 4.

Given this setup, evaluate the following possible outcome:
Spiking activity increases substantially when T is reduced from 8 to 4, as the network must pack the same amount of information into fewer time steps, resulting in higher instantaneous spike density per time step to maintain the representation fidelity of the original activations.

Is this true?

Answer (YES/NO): NO